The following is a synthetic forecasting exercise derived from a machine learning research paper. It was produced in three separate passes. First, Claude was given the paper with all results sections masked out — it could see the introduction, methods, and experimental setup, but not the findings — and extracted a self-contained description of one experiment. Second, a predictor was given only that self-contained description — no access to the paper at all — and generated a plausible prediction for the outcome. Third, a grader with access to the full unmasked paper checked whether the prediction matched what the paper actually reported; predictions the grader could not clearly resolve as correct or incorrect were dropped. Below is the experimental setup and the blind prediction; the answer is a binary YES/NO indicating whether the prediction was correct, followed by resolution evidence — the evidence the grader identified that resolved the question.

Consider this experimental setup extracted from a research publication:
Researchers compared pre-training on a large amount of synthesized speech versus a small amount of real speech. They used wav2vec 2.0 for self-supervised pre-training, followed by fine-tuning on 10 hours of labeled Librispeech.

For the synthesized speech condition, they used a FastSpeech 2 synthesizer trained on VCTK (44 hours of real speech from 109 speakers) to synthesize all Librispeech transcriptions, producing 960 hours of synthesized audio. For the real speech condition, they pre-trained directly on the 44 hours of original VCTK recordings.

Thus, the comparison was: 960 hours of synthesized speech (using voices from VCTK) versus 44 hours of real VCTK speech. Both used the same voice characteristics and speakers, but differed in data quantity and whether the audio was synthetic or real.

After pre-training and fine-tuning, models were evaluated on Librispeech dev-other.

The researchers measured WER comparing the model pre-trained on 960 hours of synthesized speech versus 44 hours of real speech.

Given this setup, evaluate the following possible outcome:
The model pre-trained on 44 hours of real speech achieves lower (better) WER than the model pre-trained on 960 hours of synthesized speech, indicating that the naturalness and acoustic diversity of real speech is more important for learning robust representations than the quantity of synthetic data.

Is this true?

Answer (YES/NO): NO